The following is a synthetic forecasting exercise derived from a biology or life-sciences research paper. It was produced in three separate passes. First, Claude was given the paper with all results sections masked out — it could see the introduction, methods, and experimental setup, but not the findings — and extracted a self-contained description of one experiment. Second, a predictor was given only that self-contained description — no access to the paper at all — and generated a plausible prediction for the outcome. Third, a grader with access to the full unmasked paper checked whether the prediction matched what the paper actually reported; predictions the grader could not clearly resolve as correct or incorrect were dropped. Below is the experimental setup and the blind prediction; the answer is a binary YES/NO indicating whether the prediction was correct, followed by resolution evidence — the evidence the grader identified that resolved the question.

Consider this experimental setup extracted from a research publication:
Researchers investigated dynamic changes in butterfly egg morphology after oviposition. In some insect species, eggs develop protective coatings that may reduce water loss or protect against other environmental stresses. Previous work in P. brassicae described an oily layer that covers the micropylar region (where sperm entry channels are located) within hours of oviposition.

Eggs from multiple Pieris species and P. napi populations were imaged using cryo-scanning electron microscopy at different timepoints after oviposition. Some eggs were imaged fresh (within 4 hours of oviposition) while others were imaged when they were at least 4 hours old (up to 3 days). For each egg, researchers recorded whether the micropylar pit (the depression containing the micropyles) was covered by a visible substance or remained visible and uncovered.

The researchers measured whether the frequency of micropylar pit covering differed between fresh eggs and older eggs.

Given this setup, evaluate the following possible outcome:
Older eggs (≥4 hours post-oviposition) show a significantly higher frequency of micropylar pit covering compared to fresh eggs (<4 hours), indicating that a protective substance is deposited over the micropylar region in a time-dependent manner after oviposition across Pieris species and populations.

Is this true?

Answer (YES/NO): YES